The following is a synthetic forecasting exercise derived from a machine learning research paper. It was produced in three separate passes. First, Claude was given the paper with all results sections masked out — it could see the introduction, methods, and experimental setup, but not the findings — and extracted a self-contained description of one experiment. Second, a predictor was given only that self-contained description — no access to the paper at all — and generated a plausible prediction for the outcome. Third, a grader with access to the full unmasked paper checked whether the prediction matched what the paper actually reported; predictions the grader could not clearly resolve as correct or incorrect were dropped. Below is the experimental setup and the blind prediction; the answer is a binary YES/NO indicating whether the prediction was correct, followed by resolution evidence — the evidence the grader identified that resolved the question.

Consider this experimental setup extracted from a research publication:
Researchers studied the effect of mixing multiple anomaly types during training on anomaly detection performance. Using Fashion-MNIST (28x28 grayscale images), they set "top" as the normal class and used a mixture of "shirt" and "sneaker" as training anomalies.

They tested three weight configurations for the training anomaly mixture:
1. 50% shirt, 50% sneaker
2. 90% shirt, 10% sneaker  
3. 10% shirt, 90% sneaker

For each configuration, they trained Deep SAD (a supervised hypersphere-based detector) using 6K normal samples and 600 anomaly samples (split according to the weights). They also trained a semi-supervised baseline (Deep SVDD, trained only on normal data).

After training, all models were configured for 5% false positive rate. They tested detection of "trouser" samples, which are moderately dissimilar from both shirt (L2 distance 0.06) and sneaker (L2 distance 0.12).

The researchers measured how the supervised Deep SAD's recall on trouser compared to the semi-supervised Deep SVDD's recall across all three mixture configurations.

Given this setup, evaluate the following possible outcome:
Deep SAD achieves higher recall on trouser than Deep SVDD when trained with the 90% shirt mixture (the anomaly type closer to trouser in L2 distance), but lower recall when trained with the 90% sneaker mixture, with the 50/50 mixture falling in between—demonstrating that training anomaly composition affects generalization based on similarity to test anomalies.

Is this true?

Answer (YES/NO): NO